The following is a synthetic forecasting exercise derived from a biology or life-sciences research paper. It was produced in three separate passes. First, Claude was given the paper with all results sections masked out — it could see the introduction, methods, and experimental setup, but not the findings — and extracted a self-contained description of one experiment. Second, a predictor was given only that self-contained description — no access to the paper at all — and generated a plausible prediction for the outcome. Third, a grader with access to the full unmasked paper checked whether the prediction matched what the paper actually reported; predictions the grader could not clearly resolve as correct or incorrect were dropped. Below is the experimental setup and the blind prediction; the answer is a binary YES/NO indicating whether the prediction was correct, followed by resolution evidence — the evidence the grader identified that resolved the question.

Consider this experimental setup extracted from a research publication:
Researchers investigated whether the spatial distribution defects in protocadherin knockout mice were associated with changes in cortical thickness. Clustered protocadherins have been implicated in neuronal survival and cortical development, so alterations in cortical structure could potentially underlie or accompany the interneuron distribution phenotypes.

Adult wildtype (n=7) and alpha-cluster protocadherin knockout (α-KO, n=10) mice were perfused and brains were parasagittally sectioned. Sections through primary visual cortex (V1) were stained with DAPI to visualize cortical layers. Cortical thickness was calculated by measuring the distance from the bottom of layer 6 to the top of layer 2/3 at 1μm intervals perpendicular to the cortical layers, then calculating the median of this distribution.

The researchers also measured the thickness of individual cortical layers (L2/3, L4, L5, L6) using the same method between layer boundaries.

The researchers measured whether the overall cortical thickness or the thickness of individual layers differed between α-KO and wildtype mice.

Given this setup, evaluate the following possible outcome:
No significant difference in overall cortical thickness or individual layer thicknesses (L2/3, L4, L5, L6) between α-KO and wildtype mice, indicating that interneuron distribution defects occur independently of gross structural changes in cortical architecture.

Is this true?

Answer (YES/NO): NO